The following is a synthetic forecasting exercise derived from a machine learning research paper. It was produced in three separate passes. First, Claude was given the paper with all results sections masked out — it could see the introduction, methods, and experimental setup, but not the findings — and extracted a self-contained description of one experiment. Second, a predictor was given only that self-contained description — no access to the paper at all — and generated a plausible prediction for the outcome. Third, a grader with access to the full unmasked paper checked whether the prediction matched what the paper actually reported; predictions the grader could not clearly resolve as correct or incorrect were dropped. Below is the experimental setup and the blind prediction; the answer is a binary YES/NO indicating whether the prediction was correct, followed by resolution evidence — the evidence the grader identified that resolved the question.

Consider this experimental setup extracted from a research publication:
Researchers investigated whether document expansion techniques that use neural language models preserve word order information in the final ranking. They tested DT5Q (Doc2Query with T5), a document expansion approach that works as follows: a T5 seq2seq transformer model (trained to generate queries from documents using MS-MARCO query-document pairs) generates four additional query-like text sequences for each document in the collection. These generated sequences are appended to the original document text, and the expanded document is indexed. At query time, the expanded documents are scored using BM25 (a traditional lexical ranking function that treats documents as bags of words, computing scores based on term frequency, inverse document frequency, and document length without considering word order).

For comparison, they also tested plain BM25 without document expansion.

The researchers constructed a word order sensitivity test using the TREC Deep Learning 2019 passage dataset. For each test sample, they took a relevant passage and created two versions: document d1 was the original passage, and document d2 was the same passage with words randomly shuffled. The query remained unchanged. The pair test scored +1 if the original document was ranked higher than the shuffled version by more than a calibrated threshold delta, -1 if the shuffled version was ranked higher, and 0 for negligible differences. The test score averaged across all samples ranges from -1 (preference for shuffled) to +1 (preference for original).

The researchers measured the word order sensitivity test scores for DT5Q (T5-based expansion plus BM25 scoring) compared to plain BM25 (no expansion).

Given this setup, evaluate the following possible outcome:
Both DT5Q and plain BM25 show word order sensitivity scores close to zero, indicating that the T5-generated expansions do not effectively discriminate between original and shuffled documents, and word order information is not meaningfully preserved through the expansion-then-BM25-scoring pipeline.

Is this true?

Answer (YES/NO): YES